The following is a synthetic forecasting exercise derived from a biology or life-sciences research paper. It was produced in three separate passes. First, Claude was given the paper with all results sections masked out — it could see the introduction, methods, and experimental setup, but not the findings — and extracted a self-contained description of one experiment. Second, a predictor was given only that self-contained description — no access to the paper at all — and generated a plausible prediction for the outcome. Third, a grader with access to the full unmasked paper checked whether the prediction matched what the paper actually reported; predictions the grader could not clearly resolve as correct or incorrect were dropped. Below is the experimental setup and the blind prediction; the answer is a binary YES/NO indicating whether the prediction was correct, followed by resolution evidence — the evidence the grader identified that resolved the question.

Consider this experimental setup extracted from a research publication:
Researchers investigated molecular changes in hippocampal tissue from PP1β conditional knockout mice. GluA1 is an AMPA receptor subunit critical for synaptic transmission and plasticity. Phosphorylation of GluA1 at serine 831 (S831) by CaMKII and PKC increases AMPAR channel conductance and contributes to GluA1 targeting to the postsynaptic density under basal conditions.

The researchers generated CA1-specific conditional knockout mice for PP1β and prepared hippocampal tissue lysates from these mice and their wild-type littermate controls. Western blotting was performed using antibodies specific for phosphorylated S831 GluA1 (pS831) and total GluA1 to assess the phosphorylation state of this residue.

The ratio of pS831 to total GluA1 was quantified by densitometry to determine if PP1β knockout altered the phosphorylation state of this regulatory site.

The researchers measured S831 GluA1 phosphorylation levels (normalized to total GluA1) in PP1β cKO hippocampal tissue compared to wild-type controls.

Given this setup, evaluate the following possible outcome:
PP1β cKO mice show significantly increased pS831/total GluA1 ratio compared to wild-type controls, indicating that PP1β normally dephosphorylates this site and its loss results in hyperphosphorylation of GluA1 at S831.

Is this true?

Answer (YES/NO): YES